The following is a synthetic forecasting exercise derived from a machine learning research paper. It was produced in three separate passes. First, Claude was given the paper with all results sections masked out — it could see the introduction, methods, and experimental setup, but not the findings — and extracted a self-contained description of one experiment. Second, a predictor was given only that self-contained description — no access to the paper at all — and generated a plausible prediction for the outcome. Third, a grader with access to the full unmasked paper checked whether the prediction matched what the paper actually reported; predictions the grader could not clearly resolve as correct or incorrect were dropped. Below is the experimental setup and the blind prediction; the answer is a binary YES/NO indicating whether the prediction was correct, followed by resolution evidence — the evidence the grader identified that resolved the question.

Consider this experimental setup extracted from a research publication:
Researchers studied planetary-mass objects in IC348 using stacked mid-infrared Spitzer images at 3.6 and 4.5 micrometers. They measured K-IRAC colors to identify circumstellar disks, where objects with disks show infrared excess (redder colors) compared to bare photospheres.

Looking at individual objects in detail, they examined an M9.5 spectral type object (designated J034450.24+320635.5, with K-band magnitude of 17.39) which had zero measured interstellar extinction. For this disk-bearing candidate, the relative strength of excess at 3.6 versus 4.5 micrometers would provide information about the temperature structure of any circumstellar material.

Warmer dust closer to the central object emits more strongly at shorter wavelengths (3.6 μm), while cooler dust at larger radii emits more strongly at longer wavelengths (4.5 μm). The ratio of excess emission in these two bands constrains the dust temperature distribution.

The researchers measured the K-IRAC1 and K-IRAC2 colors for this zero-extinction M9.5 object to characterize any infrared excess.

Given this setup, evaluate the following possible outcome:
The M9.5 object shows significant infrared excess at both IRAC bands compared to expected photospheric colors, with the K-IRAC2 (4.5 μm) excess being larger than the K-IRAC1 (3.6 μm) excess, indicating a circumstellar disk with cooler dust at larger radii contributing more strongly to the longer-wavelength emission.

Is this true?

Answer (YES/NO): NO